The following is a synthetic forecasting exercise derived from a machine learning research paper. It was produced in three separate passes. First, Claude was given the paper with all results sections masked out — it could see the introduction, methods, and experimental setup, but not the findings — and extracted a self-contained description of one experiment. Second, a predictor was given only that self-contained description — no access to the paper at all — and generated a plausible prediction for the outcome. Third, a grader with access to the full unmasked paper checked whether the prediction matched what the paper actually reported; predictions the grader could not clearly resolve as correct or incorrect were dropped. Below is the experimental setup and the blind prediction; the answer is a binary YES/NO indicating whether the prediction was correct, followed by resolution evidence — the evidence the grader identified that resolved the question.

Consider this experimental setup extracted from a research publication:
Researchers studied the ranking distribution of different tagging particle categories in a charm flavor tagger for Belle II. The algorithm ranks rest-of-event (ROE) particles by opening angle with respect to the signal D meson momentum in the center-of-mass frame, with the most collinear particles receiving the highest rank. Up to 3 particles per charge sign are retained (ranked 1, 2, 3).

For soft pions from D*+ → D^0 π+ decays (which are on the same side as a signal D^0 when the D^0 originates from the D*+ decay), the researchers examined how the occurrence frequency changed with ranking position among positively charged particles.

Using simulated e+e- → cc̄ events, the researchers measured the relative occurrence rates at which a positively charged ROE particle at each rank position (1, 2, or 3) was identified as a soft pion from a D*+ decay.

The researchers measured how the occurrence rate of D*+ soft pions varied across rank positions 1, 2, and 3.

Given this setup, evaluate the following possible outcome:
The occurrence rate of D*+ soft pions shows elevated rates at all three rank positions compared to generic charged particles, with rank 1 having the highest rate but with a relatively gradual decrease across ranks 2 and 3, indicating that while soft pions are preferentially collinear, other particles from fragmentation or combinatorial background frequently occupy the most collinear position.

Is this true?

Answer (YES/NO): NO